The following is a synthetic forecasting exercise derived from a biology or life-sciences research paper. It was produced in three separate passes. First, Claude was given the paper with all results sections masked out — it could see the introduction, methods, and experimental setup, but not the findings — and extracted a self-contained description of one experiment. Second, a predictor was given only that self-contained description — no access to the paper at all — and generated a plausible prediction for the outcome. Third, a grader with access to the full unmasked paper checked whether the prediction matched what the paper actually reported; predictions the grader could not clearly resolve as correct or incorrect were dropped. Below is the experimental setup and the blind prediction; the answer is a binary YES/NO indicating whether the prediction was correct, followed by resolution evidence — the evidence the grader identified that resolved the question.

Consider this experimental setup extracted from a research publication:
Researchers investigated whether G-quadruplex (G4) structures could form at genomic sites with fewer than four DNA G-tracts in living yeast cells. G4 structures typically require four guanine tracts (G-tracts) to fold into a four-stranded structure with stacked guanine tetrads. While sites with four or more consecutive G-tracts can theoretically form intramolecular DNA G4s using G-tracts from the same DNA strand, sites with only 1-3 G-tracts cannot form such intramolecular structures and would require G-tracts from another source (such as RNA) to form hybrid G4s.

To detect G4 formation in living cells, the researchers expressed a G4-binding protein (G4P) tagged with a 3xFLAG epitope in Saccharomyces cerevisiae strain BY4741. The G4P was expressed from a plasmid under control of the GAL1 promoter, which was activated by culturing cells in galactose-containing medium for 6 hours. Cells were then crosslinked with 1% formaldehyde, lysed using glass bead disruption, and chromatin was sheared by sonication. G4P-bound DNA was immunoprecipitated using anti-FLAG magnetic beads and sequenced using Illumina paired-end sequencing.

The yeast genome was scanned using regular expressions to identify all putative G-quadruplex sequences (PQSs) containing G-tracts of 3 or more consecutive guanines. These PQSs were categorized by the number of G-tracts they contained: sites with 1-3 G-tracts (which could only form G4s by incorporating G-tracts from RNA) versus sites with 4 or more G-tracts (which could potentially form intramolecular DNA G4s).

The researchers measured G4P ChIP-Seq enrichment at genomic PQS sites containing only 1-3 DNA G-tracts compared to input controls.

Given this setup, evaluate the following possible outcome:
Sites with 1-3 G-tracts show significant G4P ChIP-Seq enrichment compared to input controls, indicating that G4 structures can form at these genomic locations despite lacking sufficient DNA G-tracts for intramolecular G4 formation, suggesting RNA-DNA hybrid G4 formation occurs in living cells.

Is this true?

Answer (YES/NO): YES